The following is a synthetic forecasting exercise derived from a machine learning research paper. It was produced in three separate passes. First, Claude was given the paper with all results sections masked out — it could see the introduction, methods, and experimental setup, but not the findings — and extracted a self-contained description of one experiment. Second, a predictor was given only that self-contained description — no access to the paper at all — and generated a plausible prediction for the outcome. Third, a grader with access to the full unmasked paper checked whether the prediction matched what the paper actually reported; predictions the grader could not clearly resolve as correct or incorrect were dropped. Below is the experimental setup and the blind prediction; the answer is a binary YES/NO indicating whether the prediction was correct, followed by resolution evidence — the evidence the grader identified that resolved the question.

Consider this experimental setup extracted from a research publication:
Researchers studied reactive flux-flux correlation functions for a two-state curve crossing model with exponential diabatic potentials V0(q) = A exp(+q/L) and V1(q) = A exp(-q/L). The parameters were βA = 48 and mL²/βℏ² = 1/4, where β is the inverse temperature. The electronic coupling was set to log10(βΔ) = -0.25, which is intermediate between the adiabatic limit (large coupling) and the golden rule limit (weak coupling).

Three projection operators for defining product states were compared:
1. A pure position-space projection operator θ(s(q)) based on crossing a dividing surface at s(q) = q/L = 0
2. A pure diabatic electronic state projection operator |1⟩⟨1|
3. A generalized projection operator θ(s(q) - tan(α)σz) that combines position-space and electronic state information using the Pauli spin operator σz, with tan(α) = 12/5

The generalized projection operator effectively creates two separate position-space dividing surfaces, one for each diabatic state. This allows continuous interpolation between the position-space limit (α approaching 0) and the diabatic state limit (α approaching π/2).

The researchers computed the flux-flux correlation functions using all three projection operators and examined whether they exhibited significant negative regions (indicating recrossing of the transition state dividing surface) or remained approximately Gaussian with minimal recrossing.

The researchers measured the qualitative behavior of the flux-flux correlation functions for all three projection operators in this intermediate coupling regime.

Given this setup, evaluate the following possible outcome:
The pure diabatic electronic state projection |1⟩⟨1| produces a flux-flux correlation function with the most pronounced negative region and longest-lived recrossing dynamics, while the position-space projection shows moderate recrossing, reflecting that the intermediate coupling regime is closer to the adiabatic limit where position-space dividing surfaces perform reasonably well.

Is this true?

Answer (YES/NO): NO